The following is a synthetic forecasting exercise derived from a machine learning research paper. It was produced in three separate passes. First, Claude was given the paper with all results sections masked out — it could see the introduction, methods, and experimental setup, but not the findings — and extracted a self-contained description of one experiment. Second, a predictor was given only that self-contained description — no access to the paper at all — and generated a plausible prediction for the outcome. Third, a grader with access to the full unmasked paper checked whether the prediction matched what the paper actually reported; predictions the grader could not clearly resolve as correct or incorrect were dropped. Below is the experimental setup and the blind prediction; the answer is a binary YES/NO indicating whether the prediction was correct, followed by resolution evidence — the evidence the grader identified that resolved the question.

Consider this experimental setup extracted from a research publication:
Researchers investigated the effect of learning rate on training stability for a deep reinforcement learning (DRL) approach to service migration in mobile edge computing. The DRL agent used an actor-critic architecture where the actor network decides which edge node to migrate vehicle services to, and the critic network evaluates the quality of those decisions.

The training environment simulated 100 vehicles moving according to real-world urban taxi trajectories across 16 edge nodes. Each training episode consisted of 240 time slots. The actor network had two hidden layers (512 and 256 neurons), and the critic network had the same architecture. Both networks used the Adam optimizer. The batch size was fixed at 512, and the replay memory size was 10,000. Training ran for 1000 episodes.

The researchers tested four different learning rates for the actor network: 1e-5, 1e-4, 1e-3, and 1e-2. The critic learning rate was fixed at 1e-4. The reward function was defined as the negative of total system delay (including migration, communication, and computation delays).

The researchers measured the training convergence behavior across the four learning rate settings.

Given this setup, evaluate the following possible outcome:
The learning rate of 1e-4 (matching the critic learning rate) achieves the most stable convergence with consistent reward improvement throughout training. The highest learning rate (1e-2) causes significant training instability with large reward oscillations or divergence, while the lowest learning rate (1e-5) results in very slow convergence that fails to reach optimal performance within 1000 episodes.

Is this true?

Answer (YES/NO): NO